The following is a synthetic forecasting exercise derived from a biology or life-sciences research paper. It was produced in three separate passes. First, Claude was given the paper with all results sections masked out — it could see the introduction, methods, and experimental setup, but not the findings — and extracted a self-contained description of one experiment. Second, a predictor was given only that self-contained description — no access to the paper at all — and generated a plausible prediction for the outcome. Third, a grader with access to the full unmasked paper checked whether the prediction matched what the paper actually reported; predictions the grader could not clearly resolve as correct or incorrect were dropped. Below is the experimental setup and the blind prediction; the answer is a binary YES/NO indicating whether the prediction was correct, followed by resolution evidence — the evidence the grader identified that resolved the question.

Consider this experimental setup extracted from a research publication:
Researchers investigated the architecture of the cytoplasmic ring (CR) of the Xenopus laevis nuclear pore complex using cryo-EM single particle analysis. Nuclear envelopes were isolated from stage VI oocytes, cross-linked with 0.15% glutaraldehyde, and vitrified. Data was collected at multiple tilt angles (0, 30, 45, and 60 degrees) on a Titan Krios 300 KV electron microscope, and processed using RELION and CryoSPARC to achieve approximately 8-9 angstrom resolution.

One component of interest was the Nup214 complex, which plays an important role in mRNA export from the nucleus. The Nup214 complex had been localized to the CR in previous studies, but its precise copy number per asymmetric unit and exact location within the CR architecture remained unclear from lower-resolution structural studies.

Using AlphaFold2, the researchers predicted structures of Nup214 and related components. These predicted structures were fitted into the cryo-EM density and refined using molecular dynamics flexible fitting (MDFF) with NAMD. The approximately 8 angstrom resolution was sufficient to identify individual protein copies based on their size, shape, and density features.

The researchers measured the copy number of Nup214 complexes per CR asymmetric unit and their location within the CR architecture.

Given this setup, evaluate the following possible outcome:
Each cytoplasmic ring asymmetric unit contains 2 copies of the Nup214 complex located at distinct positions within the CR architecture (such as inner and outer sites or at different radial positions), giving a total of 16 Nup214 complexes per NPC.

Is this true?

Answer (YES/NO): YES